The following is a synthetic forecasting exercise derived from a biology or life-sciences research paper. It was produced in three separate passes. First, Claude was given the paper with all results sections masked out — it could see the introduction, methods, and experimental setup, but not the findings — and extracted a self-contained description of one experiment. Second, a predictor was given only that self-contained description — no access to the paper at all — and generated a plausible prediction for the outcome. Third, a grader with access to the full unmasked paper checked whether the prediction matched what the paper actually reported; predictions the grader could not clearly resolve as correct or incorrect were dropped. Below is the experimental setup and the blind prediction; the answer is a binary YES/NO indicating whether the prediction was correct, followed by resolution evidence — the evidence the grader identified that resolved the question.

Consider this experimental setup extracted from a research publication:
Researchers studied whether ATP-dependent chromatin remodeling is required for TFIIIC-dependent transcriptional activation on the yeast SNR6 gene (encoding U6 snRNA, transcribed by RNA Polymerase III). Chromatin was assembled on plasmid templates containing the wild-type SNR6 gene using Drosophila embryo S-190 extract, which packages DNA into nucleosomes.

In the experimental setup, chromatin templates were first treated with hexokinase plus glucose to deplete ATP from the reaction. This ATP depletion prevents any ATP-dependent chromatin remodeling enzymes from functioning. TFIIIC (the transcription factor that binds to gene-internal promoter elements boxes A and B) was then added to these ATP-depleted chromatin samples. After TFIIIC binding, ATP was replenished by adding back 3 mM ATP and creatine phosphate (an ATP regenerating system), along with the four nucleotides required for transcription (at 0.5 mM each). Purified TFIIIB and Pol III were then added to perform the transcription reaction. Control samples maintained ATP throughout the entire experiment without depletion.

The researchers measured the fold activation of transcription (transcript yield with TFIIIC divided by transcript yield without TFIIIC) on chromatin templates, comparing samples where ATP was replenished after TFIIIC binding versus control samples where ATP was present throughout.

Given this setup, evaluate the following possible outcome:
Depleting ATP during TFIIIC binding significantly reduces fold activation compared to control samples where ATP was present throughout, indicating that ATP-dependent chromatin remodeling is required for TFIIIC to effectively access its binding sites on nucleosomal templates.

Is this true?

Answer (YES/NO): NO